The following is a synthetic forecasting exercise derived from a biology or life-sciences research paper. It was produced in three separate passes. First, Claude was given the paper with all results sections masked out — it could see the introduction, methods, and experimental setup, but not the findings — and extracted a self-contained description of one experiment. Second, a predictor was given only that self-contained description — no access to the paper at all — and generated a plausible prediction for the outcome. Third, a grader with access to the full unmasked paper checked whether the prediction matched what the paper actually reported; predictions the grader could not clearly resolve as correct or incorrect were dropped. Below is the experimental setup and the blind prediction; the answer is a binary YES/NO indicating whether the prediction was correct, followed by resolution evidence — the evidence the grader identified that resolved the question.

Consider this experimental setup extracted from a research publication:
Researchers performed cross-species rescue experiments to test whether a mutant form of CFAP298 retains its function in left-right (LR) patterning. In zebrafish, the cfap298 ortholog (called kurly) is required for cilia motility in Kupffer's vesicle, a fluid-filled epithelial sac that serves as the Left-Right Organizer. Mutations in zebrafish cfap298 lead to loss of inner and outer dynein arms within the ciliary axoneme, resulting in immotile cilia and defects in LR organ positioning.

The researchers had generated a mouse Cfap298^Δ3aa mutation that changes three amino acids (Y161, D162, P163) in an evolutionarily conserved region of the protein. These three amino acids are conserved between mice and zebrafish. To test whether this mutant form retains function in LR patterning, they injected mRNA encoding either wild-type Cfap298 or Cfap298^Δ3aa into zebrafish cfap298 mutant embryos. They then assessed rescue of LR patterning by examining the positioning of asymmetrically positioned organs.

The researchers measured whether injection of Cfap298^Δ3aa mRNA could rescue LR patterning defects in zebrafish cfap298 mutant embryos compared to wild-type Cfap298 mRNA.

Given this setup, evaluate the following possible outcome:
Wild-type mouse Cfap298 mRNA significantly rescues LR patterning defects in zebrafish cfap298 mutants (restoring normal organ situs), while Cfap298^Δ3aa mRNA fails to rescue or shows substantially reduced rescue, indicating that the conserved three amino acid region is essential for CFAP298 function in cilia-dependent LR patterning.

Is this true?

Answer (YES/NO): YES